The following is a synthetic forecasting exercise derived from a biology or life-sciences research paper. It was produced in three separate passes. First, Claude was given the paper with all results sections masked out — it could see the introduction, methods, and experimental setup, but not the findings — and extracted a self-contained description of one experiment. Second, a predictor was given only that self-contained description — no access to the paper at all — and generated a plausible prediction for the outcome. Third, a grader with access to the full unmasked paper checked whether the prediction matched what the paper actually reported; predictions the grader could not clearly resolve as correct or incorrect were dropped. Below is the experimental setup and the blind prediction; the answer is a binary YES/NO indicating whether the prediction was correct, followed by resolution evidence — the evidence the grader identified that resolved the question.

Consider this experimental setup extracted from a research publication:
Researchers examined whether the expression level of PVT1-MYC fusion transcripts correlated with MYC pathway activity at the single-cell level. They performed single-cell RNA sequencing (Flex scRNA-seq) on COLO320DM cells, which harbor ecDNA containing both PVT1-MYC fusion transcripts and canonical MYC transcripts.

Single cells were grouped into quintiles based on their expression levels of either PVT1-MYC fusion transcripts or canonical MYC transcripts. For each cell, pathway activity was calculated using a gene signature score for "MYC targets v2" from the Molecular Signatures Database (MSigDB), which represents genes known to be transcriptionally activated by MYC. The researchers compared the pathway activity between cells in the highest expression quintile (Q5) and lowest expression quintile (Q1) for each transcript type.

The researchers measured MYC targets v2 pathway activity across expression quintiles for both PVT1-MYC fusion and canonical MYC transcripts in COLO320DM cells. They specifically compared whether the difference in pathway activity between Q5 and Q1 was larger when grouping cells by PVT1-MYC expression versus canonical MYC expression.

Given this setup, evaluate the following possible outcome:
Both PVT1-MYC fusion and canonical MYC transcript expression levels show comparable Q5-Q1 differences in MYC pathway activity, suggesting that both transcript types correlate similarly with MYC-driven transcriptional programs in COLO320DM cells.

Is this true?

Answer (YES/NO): NO